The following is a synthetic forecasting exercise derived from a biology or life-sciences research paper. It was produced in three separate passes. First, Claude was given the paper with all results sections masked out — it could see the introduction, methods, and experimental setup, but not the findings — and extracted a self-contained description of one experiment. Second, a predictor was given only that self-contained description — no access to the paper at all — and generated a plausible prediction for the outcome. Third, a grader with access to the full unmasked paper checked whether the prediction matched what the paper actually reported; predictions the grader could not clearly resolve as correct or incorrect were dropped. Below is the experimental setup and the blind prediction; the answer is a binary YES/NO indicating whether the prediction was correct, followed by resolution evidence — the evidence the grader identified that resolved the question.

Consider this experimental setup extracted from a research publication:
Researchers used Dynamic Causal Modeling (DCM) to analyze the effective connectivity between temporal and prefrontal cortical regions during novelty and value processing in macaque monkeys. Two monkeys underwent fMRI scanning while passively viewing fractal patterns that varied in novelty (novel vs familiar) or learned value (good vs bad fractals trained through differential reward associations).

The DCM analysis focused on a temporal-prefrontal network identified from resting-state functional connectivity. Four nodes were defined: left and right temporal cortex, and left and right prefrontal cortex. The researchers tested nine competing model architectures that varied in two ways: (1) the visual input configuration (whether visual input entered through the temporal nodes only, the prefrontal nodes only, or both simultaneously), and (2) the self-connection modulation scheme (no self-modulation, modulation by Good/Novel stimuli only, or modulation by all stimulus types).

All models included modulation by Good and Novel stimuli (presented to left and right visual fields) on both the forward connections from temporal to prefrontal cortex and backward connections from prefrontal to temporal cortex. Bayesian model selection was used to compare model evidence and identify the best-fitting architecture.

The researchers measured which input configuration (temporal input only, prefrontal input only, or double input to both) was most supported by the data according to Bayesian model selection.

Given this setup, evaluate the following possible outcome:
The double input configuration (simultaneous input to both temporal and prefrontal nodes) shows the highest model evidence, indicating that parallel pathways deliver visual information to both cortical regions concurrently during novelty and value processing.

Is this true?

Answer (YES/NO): NO